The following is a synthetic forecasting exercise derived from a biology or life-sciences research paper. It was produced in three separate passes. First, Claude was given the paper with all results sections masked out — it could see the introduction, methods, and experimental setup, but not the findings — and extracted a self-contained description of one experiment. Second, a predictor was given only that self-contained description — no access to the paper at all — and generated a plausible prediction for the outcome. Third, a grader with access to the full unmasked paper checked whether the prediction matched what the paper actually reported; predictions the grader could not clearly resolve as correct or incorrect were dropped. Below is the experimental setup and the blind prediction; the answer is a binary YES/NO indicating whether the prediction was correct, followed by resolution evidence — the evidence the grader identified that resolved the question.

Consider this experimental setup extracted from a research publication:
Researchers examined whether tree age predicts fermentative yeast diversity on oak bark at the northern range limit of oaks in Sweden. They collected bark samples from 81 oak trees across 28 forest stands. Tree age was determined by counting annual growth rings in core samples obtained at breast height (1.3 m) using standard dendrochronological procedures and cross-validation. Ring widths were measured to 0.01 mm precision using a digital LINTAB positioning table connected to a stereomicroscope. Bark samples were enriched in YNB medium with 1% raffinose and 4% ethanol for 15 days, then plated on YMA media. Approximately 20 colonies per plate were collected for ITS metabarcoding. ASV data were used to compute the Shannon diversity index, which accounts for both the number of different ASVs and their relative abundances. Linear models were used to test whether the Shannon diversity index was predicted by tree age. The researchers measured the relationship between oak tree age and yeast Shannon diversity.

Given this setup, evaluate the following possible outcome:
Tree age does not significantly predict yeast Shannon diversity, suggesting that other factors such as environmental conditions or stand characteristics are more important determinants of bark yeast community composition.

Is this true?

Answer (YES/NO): NO